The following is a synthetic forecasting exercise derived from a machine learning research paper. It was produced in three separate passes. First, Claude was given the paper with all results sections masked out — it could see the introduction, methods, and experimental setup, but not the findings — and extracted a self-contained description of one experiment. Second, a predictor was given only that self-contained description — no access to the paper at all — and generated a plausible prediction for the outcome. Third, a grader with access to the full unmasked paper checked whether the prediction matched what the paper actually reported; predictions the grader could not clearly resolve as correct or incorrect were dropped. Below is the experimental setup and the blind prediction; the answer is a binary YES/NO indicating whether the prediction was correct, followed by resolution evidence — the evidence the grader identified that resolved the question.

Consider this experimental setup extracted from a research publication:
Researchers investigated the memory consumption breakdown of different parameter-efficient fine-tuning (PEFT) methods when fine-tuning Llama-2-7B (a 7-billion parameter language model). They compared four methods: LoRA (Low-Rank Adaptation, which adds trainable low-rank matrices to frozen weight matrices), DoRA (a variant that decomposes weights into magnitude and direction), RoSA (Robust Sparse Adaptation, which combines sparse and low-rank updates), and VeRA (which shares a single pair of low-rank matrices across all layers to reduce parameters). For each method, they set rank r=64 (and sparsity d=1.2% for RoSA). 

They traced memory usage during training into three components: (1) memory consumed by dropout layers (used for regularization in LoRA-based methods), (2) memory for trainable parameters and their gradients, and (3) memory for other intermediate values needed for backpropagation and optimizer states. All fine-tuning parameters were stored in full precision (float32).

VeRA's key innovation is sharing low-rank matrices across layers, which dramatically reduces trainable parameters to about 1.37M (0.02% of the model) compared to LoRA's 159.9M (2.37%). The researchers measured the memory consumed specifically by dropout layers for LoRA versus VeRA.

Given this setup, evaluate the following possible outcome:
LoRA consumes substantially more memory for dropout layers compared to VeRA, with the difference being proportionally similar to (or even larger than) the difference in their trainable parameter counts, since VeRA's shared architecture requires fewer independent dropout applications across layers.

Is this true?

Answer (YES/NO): NO